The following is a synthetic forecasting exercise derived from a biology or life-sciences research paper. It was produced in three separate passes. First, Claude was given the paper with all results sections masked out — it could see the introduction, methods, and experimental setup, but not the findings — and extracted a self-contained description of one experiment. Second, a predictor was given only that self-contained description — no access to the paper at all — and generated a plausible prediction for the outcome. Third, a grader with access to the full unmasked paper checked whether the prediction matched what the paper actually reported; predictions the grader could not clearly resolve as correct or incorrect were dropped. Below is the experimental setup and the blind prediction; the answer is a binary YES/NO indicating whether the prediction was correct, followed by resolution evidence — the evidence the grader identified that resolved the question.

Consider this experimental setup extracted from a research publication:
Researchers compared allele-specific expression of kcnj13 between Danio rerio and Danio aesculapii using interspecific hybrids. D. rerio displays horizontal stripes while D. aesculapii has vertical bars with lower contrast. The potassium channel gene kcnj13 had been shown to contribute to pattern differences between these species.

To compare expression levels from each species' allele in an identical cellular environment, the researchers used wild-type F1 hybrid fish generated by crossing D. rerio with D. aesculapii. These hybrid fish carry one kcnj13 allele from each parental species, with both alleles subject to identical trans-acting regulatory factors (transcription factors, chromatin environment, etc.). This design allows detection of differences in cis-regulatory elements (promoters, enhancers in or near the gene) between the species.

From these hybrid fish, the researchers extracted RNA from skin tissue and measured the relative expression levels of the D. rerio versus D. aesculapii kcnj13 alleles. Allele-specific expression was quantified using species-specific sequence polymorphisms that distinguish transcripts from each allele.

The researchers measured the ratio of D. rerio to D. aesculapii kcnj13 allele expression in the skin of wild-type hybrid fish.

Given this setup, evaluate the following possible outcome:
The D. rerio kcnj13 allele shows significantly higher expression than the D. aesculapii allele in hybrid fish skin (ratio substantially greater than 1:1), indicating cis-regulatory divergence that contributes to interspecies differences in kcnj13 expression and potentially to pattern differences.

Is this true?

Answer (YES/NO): YES